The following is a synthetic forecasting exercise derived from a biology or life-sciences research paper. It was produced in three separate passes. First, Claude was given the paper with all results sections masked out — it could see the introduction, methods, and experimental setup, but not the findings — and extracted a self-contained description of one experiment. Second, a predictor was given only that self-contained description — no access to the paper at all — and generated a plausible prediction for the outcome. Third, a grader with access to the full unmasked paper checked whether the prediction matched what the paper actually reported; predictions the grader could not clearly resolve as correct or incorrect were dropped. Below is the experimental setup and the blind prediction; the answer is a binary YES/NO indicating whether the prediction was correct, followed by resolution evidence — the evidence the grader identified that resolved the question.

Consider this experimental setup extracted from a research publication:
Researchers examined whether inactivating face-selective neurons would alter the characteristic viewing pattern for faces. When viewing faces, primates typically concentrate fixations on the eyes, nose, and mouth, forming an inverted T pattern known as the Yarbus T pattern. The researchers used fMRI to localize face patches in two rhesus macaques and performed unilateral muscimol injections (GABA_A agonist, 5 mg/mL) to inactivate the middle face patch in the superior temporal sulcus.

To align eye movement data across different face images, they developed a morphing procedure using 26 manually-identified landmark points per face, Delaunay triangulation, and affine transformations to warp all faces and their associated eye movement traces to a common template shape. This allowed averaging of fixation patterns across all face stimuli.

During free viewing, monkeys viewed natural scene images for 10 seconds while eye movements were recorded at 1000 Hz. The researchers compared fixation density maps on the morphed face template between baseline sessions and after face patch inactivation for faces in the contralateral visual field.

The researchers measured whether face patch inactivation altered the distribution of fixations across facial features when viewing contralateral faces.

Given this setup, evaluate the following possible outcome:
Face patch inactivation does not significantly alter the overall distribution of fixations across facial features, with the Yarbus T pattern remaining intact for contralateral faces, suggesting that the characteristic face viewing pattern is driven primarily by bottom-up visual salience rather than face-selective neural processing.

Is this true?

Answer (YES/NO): NO